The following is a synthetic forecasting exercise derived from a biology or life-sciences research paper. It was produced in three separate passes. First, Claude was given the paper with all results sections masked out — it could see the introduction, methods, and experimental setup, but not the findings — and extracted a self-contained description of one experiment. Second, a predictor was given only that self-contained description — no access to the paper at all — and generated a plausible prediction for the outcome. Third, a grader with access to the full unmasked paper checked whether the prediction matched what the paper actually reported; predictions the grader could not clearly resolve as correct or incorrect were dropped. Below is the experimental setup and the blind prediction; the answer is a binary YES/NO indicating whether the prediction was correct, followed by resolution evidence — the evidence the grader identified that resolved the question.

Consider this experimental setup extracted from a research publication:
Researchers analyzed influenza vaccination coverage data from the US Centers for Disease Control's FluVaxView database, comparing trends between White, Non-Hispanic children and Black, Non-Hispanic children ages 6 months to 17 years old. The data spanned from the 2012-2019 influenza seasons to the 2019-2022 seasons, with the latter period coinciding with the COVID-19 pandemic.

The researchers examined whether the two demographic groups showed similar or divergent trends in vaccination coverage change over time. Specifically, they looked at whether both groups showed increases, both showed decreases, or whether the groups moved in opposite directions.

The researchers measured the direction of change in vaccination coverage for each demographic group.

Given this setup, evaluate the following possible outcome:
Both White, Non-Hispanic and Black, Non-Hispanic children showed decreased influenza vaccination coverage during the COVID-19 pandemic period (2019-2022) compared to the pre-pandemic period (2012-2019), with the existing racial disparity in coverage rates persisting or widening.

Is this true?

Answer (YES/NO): NO